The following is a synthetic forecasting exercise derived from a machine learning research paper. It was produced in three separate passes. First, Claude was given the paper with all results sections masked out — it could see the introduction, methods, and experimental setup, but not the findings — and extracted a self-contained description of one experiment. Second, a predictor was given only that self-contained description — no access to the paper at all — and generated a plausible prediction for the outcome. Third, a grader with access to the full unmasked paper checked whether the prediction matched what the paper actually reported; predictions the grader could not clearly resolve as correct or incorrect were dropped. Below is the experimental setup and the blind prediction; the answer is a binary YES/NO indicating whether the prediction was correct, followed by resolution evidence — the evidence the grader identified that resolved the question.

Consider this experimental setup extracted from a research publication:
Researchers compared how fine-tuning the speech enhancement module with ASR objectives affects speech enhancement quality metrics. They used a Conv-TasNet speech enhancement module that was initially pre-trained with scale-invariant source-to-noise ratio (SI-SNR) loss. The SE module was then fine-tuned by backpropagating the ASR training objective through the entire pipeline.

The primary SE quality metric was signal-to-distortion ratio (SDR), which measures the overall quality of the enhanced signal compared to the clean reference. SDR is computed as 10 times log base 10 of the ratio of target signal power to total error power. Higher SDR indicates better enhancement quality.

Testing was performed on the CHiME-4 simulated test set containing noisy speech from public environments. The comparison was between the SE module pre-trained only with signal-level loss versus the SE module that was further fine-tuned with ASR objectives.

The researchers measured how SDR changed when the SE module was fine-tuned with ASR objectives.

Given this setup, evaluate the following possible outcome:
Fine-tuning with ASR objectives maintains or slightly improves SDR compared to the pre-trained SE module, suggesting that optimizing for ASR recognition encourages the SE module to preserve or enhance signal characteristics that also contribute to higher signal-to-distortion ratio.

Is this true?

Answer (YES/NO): NO